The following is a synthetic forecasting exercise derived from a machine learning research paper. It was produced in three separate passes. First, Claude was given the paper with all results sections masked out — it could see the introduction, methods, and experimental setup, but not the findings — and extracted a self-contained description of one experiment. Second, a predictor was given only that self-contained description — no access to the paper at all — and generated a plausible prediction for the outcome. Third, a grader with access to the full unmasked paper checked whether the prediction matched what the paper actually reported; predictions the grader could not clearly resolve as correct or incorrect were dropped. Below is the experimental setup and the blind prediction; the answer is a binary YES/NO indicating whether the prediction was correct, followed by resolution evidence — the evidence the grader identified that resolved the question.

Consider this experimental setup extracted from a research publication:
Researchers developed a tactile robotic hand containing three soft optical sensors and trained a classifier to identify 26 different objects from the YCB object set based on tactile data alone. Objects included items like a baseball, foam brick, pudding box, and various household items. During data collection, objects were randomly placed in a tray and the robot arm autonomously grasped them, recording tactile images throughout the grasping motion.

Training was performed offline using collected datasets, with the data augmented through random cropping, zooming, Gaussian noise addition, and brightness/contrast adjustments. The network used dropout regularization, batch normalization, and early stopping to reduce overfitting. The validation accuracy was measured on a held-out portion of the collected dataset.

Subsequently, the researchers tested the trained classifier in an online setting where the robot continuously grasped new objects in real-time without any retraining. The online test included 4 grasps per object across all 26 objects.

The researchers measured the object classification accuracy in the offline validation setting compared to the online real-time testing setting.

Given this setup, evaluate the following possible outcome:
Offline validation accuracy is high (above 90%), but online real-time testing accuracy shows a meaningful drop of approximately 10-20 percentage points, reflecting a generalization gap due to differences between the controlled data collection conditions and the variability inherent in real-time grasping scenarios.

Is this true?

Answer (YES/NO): YES